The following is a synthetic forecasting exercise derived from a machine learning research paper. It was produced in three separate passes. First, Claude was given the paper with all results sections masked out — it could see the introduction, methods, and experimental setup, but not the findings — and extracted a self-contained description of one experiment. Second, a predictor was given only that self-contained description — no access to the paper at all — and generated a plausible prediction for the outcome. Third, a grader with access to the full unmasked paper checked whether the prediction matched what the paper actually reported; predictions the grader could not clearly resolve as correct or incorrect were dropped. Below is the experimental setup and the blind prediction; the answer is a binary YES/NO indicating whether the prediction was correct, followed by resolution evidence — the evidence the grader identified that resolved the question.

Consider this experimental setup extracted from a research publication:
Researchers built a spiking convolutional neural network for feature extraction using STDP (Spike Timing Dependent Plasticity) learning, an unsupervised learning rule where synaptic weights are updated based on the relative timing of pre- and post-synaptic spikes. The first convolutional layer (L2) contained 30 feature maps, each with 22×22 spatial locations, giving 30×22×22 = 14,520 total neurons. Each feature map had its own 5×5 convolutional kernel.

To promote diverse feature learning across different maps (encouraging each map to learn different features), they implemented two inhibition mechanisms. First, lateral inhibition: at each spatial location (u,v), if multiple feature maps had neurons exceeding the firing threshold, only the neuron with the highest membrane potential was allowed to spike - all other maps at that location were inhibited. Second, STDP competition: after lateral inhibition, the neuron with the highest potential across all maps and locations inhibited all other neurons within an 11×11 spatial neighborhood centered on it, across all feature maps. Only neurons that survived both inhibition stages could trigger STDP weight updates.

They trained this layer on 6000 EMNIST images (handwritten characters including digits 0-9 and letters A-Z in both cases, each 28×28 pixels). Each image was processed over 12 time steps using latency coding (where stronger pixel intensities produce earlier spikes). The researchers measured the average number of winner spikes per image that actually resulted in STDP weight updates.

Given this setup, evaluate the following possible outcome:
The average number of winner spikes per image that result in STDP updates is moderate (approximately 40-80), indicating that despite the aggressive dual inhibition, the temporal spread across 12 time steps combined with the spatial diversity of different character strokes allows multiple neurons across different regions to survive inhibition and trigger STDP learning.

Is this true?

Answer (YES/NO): NO